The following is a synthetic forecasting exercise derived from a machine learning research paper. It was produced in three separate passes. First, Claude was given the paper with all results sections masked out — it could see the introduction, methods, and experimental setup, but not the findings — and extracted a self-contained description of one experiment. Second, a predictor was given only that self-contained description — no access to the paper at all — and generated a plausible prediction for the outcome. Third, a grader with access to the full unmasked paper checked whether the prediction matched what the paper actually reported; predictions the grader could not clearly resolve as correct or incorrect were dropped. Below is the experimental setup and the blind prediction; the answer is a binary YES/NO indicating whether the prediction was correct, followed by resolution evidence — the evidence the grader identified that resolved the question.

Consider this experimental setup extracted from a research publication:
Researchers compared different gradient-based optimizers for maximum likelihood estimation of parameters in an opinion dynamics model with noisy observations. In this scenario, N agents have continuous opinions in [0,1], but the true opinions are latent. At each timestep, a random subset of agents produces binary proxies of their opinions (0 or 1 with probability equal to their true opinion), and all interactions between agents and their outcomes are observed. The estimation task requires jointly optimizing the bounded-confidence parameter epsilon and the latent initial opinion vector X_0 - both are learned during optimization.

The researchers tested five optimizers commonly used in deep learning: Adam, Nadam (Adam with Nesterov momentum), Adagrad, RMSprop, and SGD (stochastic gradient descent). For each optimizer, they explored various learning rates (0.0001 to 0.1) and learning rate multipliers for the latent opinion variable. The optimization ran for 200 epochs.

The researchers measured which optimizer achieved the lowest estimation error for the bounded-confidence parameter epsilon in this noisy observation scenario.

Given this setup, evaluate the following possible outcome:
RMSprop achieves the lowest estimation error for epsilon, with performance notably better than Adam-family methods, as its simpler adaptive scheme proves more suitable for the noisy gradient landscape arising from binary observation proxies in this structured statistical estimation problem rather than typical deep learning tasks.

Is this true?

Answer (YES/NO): YES